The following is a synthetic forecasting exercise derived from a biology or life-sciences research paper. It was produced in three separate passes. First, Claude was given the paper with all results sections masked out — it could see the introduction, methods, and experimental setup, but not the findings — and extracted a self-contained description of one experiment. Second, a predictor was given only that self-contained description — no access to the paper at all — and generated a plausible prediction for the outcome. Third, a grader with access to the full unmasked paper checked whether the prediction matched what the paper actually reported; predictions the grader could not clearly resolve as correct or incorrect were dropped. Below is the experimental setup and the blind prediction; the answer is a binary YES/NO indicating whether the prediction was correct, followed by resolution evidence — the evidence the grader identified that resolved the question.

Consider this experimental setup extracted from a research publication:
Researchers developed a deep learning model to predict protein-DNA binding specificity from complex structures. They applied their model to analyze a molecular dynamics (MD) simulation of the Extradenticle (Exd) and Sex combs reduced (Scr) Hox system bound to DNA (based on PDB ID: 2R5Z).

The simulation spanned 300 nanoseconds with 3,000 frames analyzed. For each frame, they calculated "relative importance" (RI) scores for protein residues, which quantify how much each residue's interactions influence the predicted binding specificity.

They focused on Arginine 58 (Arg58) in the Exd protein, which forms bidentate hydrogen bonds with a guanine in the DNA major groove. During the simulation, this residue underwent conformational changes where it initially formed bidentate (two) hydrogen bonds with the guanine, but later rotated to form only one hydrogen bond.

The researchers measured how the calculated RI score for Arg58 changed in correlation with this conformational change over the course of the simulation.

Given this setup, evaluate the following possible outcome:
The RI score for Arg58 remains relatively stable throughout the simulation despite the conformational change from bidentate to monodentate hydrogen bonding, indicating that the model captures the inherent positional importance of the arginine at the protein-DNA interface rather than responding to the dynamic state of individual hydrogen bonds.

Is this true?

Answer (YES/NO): NO